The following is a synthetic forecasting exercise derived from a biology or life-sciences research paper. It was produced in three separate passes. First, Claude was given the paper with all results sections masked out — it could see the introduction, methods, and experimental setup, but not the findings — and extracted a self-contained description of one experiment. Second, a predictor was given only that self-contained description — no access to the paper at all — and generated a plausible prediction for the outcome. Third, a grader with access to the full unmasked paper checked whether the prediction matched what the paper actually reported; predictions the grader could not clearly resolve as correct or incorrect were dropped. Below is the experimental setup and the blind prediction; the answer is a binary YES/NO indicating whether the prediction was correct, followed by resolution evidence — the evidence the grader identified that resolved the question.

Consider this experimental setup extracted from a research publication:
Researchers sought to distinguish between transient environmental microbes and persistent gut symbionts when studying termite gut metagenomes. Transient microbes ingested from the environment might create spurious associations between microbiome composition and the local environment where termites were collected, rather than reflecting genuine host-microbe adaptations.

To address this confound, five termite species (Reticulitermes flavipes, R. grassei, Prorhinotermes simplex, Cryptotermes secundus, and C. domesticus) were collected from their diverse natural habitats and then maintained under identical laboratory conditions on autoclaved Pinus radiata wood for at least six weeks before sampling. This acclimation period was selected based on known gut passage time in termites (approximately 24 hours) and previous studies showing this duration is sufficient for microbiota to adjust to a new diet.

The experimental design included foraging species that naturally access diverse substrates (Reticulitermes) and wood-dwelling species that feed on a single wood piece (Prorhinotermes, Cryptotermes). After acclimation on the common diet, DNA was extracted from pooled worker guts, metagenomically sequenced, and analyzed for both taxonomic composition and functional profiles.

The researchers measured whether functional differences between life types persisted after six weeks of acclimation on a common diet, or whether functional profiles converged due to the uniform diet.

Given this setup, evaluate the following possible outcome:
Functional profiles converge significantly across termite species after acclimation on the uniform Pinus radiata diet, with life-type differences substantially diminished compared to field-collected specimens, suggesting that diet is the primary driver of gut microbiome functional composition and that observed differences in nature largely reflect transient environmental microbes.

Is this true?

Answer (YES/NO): NO